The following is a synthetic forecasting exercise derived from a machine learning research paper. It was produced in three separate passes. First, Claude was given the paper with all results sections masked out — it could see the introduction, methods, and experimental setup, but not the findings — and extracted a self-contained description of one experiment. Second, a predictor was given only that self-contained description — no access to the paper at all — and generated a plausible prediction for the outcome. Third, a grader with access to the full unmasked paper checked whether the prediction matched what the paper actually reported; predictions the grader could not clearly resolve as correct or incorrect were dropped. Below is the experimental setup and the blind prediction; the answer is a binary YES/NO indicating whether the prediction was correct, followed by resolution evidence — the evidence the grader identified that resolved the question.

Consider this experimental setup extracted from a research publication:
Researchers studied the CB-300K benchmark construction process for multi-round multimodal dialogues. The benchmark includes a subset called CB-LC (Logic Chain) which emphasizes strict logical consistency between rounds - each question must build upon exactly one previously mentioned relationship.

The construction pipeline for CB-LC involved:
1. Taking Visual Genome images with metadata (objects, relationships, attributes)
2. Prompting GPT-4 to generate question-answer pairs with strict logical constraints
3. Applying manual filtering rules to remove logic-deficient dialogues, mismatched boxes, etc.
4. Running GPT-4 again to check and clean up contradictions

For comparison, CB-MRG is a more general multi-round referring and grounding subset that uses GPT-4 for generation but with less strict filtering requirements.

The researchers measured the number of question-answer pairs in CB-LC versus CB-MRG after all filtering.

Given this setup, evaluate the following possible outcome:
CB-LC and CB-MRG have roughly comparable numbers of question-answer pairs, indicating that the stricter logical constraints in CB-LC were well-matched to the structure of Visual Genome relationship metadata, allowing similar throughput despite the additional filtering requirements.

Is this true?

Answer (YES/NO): NO